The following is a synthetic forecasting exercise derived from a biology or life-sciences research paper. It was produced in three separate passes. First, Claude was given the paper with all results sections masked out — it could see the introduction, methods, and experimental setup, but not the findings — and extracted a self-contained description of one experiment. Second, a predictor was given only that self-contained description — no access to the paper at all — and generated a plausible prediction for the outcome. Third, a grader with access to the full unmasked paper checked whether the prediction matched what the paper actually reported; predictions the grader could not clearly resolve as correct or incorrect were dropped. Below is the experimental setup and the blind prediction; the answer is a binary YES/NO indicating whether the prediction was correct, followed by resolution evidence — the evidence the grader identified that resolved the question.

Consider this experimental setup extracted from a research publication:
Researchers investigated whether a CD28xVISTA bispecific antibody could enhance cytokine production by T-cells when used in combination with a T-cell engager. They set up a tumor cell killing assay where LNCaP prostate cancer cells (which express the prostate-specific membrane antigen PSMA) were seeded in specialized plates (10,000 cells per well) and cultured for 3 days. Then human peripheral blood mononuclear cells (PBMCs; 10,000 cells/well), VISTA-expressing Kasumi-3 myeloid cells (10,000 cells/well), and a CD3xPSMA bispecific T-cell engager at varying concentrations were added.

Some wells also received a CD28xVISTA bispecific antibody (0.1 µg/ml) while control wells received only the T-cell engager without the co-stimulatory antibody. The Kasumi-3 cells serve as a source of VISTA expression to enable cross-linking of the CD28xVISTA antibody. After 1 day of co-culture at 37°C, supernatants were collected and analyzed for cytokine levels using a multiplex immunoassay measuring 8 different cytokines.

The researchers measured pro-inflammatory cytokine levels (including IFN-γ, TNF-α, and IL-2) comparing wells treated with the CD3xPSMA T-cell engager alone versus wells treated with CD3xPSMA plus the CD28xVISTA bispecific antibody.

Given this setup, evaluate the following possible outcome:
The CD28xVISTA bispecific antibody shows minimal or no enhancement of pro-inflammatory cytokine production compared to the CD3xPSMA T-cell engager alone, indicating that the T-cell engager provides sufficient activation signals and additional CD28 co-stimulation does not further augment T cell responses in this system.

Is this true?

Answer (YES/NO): NO